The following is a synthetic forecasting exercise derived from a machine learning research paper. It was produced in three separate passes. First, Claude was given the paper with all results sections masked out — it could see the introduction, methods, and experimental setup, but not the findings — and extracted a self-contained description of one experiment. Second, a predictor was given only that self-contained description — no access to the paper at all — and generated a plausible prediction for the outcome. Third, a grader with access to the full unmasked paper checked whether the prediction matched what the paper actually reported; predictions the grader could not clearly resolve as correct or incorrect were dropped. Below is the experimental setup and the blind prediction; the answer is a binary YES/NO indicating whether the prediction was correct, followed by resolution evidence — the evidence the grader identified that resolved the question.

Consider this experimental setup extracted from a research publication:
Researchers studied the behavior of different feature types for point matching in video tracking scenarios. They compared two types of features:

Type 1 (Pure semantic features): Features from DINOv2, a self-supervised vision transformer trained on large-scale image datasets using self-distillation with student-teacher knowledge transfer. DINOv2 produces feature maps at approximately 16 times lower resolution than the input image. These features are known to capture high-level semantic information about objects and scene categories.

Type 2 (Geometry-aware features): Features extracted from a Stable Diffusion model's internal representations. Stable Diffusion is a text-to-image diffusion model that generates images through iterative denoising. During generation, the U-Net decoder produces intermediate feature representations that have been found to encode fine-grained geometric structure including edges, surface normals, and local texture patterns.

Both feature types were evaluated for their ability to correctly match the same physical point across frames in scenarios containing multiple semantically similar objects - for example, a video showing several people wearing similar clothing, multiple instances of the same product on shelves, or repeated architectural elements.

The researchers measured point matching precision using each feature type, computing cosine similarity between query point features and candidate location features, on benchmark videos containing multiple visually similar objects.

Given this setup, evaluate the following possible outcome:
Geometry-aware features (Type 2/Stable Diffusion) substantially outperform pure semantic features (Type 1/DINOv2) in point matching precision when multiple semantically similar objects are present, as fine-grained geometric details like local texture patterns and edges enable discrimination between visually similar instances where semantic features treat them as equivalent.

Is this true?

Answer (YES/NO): NO